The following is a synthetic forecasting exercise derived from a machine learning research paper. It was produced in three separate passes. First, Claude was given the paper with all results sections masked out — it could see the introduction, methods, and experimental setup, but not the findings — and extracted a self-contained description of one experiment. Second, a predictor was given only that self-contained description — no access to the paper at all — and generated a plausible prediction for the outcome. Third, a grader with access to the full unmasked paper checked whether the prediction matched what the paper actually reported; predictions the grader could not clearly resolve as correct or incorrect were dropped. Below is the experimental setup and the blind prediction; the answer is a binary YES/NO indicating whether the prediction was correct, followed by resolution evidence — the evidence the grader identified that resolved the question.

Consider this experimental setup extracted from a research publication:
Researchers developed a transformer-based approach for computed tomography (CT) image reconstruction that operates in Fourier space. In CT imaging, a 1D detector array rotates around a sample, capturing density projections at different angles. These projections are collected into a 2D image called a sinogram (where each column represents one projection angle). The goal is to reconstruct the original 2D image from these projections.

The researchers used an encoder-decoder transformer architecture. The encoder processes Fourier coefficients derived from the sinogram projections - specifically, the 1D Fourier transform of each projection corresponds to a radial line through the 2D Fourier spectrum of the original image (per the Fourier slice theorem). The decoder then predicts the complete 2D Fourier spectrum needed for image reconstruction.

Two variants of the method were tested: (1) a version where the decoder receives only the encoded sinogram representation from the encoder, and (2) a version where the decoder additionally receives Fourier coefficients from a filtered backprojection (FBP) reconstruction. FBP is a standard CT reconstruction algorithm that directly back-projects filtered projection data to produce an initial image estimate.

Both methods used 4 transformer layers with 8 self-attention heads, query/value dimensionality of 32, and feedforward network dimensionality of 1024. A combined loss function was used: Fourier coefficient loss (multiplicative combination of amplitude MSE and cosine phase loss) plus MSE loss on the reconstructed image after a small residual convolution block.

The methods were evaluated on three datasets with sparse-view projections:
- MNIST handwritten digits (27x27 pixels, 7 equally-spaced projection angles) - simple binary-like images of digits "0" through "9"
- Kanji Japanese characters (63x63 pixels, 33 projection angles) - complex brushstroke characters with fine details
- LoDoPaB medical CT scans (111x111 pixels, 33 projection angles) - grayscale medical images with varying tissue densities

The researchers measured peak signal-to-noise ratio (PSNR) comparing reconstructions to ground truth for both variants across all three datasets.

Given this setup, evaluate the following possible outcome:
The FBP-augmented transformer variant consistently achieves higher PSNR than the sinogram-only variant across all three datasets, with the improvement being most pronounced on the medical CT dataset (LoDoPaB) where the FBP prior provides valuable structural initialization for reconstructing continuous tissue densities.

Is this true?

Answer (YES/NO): NO